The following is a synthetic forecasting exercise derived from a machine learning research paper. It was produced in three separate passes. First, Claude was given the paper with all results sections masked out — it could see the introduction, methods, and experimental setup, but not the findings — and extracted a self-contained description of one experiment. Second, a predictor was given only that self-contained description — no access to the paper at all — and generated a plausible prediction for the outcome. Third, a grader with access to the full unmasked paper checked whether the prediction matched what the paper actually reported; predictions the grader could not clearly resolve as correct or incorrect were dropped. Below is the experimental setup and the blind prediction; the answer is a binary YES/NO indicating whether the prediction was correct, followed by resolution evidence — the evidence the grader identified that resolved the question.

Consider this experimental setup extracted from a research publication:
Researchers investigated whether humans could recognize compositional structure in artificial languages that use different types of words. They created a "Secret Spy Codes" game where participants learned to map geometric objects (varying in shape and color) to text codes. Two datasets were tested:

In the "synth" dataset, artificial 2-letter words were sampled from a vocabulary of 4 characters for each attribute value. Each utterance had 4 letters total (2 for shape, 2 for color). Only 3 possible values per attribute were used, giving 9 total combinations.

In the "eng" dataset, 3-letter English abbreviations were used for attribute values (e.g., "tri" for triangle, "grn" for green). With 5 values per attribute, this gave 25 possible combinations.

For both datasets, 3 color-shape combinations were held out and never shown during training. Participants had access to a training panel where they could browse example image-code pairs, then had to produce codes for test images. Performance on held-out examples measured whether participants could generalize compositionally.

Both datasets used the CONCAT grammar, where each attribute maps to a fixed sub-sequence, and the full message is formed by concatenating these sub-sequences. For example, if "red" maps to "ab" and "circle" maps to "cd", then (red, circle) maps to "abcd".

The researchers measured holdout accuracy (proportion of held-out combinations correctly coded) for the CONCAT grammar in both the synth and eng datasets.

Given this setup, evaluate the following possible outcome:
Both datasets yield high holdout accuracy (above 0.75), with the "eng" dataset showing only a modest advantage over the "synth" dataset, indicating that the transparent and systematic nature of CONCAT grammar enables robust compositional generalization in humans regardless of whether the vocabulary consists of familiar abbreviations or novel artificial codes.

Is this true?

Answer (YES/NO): NO